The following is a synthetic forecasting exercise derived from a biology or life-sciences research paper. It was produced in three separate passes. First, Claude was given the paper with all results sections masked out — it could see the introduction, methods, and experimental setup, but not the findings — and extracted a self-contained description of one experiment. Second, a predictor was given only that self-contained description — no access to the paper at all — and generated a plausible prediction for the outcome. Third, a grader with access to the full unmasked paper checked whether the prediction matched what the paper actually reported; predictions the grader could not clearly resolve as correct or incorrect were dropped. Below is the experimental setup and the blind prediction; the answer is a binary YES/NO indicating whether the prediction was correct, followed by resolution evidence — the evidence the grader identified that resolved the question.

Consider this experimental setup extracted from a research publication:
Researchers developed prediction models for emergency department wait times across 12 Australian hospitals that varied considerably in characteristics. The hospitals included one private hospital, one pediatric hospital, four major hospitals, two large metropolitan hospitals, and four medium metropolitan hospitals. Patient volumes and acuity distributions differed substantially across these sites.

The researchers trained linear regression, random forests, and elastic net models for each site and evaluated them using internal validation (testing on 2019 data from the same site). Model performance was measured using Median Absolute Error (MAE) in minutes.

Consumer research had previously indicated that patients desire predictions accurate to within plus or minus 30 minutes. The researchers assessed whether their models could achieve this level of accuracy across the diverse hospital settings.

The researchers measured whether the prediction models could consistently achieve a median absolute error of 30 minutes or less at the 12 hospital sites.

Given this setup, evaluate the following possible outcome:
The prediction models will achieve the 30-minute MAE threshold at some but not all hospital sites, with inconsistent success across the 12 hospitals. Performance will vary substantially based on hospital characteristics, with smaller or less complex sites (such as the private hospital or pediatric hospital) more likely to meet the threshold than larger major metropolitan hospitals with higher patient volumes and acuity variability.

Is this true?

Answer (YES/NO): NO